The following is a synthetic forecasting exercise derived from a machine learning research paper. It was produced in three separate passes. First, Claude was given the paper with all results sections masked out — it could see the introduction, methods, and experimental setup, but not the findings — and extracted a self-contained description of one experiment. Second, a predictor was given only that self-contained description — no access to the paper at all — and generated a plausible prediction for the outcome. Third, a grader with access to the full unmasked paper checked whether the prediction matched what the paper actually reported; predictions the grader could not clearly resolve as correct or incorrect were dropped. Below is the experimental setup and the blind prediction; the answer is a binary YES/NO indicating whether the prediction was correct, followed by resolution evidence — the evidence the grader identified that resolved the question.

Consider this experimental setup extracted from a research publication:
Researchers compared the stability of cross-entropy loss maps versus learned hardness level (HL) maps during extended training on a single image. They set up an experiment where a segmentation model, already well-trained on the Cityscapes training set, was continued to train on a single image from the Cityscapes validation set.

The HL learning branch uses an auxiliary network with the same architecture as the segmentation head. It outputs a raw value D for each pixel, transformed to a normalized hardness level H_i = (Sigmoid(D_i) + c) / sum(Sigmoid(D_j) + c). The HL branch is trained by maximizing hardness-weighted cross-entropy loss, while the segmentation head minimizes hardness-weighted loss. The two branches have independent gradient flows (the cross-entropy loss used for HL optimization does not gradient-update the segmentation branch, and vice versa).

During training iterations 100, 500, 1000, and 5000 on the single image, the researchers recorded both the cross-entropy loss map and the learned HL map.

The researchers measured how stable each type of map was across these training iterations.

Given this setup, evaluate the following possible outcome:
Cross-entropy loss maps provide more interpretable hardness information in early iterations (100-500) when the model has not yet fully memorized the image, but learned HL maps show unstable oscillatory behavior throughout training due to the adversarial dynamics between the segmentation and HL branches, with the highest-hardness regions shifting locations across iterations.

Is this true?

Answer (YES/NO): NO